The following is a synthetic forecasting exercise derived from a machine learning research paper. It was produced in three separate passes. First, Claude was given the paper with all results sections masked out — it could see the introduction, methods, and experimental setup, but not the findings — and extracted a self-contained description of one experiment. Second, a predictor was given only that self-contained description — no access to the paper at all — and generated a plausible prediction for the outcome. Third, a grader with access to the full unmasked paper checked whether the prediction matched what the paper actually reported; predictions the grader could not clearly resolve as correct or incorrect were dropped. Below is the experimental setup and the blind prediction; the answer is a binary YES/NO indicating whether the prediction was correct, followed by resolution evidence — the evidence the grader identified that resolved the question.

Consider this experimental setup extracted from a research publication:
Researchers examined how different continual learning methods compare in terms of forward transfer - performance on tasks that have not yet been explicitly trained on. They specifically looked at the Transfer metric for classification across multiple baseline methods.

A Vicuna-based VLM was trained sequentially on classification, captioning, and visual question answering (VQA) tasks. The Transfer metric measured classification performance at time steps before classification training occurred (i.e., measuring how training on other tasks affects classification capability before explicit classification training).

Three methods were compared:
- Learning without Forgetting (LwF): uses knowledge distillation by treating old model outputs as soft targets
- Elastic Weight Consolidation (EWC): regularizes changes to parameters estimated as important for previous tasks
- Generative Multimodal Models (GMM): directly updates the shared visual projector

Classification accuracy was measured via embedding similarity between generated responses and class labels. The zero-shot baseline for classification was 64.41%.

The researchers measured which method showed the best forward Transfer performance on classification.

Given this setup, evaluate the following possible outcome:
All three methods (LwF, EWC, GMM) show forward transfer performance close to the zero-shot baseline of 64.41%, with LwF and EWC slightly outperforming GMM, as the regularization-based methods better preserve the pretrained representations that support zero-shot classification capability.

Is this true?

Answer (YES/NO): NO